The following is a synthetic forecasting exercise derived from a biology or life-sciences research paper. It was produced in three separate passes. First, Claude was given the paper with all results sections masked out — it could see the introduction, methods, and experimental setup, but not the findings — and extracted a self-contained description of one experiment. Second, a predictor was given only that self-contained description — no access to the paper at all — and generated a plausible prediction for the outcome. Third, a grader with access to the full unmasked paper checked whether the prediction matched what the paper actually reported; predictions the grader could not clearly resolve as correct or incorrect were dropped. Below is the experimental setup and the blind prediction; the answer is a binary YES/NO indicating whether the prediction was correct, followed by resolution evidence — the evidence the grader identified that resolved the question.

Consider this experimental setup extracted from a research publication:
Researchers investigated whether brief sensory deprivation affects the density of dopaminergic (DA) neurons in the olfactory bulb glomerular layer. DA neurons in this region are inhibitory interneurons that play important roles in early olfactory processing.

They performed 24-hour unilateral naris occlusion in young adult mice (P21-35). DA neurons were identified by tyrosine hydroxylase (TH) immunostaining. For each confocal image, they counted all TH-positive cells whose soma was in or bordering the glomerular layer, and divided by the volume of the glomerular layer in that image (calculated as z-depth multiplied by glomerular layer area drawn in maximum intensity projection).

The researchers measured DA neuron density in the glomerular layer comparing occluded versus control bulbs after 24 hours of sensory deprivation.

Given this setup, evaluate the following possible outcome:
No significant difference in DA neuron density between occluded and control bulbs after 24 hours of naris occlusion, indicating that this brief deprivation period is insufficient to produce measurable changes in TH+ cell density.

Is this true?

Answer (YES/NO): YES